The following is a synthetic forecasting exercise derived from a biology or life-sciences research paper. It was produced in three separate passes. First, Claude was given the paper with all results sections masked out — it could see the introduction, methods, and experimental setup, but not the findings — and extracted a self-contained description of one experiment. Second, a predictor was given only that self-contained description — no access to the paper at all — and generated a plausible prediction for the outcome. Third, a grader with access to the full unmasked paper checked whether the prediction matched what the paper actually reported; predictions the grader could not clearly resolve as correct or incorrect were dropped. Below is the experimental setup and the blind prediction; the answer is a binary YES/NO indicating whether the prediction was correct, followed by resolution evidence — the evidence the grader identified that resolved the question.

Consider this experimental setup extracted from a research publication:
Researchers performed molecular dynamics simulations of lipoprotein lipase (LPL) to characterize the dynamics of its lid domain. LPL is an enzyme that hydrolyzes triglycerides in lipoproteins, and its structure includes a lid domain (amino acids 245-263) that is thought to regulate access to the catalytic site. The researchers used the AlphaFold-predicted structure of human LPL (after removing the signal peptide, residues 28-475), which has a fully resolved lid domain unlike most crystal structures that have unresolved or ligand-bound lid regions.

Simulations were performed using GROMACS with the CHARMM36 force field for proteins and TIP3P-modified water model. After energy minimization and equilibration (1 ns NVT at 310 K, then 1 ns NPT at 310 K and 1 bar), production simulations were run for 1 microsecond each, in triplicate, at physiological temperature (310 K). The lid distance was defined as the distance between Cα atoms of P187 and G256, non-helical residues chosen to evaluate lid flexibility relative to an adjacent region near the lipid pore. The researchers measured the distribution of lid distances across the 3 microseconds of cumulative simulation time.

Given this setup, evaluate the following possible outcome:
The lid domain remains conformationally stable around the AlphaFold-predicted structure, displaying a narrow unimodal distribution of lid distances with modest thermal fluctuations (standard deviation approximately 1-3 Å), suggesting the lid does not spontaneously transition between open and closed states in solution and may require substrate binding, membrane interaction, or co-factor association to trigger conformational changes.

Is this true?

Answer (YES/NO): NO